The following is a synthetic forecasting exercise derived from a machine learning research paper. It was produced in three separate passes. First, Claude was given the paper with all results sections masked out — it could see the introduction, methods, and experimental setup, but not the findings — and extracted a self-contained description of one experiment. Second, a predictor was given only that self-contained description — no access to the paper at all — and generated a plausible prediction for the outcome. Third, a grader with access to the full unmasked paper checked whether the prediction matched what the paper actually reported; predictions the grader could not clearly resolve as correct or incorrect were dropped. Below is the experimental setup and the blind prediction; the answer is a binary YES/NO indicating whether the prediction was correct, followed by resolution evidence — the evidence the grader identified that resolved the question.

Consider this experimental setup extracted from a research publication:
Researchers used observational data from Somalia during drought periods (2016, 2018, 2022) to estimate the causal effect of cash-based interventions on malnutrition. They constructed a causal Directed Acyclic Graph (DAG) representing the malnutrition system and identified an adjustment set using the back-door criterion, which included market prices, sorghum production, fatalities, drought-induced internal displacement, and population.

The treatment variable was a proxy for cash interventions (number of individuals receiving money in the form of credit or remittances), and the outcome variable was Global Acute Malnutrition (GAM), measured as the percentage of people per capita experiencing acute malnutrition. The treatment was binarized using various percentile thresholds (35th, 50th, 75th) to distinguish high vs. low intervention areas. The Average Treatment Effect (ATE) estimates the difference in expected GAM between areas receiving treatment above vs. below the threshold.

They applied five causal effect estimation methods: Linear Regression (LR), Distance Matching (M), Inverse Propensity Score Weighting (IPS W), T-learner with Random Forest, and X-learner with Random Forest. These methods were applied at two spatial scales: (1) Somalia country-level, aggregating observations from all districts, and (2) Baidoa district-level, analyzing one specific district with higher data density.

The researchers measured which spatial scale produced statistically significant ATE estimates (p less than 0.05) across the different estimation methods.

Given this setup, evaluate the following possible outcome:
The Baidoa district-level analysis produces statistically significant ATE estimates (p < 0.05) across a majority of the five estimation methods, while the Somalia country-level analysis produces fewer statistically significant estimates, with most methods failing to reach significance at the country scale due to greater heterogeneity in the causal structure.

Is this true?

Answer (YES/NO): YES